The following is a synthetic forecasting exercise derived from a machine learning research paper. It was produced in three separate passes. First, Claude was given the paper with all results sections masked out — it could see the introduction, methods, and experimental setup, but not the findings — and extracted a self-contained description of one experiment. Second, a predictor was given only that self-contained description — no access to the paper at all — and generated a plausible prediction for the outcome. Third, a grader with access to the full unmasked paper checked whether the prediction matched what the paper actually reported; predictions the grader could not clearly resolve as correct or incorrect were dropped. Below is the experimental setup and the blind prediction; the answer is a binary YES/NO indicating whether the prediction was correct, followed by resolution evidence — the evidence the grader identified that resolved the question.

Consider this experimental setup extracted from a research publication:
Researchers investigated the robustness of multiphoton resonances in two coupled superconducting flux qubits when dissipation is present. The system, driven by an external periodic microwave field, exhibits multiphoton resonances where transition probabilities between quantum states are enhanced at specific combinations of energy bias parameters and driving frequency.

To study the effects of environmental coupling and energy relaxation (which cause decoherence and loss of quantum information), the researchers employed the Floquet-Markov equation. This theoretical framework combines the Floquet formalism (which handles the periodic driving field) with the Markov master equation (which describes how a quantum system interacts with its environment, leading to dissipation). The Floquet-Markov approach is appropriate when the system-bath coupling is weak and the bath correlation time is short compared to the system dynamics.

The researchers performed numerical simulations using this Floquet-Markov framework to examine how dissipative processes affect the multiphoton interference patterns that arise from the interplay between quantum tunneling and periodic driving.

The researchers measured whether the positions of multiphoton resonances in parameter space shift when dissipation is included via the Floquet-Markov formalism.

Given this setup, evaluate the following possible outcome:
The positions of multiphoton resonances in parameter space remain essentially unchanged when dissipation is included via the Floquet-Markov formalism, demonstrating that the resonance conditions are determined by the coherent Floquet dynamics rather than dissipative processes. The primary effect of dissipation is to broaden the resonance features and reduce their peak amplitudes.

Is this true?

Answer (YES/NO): YES